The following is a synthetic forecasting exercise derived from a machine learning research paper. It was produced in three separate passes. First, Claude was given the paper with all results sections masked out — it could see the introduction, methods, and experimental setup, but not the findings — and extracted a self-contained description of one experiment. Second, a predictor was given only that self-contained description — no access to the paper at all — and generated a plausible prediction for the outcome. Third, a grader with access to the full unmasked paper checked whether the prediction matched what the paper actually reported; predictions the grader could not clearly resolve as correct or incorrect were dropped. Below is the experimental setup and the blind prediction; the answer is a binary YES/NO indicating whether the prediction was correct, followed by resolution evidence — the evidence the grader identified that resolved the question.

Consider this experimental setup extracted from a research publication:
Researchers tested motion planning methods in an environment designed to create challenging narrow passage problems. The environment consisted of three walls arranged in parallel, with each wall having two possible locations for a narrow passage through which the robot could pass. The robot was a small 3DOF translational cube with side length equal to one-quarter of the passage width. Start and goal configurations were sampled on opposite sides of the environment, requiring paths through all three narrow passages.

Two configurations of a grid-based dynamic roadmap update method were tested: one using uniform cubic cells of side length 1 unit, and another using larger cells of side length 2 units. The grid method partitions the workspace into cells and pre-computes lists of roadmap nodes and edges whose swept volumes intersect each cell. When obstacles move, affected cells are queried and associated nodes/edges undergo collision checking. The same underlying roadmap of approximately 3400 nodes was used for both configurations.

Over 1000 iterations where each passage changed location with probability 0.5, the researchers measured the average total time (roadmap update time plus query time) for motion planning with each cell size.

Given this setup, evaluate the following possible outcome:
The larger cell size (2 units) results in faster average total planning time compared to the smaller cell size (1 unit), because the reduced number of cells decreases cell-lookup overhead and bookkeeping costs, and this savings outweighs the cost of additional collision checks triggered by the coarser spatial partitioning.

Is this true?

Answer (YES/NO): NO